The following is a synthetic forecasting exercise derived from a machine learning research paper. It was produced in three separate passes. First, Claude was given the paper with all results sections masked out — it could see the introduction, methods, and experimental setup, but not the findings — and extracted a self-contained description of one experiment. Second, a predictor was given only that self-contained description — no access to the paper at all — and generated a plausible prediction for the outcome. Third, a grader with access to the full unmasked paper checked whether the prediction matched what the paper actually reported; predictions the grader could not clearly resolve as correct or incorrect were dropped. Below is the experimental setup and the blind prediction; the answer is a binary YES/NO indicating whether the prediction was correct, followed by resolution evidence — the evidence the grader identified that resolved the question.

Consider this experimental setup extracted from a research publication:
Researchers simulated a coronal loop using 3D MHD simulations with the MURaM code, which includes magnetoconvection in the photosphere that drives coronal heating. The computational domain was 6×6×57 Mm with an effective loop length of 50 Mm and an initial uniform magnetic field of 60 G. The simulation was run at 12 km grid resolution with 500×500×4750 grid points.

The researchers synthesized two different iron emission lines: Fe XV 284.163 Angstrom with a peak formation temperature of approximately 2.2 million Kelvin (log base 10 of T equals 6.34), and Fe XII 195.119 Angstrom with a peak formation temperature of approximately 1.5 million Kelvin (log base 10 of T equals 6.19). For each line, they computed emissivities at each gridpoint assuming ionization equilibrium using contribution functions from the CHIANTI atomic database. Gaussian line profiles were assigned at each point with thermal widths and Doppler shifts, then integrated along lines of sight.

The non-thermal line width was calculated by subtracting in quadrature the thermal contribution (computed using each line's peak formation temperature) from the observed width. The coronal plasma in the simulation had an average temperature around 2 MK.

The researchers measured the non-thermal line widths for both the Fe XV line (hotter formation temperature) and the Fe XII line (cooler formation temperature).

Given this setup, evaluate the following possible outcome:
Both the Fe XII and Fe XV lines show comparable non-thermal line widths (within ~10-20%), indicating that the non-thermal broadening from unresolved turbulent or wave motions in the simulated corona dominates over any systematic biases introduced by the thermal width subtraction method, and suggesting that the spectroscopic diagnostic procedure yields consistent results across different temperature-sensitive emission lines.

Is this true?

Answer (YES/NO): YES